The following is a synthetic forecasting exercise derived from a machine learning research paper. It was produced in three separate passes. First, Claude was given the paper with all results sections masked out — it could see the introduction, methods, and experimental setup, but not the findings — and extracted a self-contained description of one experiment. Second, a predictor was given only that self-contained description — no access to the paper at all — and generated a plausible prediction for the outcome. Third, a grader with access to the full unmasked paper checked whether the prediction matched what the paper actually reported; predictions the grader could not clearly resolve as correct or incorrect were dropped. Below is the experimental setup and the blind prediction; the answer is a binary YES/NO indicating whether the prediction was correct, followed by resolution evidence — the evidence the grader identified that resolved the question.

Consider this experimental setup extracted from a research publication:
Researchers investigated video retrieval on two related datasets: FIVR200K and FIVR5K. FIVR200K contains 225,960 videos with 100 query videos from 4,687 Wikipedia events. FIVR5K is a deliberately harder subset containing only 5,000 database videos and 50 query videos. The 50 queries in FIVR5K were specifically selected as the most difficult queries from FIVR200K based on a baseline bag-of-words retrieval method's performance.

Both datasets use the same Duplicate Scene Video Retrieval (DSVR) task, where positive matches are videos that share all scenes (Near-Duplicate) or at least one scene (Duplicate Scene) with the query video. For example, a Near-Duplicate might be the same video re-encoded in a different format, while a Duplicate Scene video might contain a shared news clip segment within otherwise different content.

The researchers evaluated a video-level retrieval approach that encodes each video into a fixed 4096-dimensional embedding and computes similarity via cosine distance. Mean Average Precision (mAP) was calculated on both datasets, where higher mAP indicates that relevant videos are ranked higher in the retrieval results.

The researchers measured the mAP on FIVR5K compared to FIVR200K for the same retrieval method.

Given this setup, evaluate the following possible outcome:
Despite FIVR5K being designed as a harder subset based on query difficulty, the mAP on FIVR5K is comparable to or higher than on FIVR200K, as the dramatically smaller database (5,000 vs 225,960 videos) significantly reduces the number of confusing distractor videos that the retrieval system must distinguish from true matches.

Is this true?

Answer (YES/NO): YES